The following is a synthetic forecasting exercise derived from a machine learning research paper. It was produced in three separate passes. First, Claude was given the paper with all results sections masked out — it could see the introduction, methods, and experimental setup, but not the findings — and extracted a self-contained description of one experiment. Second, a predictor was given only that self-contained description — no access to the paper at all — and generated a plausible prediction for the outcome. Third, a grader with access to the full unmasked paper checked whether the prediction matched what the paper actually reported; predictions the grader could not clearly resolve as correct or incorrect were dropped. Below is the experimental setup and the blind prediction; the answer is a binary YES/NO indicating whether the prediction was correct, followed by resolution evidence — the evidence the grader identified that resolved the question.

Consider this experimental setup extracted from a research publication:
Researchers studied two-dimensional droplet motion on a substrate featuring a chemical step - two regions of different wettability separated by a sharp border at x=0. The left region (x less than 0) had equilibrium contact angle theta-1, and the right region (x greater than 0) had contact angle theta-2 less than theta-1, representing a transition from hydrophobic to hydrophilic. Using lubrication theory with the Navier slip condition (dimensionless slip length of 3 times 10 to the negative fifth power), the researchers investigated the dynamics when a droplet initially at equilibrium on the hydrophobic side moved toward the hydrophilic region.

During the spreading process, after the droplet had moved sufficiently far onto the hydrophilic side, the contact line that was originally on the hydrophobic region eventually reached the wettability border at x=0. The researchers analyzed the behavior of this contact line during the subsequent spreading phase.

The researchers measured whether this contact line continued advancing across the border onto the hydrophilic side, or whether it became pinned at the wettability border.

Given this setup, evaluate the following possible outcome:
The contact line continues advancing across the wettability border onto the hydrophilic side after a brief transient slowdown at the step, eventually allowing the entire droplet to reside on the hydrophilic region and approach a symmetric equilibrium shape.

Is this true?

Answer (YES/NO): NO